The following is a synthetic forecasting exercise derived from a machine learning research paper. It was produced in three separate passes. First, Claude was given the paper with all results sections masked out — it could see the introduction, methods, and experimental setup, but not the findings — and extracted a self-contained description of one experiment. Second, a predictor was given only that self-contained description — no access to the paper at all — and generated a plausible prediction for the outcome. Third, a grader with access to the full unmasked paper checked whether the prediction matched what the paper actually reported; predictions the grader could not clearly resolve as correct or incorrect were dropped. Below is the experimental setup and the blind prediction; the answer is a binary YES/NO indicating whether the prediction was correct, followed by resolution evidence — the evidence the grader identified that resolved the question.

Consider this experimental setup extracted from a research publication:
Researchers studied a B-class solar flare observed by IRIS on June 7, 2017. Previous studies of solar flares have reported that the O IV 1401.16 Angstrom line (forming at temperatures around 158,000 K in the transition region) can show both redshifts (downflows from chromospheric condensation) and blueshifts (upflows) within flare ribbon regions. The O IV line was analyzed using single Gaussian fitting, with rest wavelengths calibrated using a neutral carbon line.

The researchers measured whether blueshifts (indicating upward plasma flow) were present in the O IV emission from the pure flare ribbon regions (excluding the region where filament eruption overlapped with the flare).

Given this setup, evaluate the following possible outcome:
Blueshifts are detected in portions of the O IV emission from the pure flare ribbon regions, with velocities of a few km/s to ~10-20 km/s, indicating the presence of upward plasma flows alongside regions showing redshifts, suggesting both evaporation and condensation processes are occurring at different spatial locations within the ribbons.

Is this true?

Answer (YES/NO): NO